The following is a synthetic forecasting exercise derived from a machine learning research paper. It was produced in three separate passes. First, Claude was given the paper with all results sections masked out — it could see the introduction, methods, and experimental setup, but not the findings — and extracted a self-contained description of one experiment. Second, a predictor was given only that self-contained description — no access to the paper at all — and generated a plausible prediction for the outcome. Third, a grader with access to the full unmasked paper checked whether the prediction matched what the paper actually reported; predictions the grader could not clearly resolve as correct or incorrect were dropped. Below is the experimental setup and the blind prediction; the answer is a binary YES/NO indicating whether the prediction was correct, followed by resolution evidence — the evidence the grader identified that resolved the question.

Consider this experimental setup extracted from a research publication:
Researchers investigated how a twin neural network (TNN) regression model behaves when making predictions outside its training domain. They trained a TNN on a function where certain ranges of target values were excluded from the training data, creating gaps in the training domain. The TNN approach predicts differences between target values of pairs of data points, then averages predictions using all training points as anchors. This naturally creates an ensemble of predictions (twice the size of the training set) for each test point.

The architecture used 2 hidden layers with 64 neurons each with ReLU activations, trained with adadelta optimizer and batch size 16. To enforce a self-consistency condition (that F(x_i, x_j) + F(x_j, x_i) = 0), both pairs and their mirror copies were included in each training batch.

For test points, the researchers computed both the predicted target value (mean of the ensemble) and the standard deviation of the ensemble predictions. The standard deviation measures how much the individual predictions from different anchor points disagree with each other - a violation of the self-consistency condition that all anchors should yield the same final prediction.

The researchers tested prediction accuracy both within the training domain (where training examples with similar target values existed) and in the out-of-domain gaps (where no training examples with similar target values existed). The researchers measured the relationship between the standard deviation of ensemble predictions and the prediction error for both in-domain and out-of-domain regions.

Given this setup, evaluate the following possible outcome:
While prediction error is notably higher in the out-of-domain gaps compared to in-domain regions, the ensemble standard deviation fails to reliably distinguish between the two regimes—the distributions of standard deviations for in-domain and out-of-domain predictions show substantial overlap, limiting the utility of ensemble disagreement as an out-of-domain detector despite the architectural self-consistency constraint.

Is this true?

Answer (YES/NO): NO